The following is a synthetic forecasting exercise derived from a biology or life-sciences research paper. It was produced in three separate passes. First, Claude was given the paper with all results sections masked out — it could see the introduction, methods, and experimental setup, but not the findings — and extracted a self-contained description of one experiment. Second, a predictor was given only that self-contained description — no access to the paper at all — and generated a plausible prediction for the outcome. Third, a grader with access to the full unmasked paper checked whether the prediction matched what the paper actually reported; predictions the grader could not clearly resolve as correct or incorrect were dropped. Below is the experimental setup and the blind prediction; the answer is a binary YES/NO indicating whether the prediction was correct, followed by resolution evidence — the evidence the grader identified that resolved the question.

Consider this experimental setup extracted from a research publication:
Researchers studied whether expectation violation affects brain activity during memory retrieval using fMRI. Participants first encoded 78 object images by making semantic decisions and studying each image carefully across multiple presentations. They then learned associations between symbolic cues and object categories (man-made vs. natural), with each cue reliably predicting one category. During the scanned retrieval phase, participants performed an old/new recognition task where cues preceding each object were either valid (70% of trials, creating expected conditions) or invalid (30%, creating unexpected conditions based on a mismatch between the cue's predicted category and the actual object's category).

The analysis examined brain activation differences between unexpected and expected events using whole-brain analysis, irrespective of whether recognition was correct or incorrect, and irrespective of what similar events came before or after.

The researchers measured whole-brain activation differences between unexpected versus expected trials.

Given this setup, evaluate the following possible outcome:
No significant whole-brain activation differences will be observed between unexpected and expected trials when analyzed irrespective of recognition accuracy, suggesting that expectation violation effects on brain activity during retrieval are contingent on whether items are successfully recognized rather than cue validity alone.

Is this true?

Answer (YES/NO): NO